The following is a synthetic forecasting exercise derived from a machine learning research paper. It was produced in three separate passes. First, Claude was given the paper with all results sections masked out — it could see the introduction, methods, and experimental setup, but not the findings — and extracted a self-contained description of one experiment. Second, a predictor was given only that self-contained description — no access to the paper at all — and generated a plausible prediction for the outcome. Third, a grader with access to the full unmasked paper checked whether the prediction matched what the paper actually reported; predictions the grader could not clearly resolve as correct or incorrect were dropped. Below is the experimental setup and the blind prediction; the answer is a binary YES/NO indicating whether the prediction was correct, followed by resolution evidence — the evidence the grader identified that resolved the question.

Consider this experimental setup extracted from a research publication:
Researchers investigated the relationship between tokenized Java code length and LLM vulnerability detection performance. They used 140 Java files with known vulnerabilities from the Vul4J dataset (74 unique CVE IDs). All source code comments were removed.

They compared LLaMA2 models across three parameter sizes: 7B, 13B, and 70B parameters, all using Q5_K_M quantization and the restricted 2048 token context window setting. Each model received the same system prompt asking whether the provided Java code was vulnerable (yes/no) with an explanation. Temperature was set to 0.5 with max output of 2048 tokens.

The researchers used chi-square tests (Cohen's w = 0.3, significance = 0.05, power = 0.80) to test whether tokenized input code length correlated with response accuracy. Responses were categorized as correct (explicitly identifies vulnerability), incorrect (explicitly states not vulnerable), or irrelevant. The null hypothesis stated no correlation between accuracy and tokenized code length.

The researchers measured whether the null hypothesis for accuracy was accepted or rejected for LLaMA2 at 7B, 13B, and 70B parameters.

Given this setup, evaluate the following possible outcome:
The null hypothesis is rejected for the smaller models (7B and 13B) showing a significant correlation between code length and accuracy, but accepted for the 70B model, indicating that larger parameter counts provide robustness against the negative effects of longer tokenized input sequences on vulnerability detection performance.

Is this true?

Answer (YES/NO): NO